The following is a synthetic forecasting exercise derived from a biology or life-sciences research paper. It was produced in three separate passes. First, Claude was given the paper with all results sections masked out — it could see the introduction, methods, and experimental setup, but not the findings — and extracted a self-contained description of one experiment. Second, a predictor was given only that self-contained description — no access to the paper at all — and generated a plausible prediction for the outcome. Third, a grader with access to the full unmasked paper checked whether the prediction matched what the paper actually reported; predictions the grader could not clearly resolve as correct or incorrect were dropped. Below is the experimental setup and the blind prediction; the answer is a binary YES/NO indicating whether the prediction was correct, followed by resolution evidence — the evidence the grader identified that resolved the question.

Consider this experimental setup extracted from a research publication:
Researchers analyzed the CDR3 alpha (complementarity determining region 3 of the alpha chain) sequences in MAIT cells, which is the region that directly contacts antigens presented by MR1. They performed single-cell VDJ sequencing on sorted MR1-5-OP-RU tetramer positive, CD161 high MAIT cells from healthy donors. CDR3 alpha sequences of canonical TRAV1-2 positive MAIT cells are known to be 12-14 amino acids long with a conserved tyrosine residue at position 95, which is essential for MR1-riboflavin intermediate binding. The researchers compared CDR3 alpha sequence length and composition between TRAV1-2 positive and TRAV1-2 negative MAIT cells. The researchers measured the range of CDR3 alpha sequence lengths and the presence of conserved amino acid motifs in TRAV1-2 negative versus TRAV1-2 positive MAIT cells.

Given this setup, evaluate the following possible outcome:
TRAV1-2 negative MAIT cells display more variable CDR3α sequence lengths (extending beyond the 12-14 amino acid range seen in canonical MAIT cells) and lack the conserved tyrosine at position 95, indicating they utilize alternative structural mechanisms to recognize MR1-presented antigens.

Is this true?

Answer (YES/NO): YES